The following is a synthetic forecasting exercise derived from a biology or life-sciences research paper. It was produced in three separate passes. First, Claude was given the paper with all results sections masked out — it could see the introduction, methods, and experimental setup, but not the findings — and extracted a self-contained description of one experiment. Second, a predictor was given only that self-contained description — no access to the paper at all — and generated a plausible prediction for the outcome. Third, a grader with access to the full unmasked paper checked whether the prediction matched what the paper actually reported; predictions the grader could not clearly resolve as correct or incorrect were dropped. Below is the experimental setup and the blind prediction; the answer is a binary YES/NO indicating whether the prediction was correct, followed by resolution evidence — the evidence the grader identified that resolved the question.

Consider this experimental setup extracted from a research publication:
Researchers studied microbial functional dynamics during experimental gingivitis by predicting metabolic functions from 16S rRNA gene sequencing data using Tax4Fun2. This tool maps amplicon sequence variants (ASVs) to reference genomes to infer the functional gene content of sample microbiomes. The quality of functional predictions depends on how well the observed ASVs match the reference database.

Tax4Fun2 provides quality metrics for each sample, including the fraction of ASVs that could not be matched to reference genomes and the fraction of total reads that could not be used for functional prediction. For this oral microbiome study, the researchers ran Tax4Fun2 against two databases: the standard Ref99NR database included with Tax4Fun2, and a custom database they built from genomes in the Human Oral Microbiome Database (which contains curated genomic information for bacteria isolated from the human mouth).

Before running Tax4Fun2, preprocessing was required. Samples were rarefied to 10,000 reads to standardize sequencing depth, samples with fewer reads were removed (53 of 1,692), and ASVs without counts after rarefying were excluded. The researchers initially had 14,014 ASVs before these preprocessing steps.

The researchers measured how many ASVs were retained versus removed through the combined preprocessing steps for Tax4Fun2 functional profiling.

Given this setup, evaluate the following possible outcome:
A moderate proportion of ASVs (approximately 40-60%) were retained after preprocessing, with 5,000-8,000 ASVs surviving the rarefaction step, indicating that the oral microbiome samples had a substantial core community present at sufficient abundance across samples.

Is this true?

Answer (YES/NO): YES